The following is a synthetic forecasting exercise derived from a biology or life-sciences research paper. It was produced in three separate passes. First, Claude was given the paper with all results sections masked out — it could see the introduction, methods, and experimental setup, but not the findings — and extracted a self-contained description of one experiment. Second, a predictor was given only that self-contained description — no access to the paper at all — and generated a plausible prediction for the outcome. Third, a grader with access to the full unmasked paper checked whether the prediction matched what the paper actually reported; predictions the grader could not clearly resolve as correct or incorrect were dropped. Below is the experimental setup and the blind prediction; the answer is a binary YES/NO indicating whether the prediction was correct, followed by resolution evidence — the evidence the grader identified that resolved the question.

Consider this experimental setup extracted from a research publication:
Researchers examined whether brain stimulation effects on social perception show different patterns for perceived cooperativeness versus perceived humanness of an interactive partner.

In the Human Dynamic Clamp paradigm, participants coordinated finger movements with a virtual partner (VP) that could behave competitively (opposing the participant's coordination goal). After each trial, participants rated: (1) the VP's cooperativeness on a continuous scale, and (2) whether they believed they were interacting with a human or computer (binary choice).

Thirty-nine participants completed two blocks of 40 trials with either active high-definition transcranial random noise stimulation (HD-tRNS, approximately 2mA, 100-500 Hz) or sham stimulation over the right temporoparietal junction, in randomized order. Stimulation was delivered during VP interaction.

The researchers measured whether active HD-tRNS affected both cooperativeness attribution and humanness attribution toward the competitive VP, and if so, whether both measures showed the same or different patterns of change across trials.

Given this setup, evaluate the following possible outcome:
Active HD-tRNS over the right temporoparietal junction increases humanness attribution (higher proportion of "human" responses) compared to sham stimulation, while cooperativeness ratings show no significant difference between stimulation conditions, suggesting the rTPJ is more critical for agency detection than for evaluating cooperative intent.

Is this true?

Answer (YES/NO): NO